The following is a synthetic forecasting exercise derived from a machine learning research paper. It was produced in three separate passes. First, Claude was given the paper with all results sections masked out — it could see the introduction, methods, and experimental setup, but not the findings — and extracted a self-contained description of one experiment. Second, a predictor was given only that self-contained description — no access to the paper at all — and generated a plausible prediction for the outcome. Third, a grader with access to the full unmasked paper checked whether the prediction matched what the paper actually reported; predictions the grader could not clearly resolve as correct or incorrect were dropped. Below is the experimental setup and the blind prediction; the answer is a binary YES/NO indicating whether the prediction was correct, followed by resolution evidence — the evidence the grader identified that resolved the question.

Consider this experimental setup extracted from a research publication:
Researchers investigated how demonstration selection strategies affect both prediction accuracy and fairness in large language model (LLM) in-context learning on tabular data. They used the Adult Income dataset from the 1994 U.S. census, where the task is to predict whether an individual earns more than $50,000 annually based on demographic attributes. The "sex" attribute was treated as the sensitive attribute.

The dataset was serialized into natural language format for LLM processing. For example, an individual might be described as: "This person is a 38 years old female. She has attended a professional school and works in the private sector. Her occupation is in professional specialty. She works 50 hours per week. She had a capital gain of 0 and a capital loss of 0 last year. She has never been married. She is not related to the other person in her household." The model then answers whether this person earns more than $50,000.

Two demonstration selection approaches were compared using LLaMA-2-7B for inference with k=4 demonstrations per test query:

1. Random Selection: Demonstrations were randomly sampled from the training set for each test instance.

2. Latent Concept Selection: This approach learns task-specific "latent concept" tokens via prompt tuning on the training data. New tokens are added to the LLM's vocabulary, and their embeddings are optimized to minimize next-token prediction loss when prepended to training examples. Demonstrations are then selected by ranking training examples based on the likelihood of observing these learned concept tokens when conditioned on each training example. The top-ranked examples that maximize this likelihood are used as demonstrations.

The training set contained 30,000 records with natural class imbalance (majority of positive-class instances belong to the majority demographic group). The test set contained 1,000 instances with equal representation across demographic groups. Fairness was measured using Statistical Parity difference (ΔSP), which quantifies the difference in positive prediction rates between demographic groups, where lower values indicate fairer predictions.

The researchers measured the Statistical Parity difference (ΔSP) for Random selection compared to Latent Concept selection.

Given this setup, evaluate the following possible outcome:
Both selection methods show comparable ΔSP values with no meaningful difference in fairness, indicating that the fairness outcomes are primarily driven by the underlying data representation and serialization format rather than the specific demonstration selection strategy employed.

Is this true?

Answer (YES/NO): NO